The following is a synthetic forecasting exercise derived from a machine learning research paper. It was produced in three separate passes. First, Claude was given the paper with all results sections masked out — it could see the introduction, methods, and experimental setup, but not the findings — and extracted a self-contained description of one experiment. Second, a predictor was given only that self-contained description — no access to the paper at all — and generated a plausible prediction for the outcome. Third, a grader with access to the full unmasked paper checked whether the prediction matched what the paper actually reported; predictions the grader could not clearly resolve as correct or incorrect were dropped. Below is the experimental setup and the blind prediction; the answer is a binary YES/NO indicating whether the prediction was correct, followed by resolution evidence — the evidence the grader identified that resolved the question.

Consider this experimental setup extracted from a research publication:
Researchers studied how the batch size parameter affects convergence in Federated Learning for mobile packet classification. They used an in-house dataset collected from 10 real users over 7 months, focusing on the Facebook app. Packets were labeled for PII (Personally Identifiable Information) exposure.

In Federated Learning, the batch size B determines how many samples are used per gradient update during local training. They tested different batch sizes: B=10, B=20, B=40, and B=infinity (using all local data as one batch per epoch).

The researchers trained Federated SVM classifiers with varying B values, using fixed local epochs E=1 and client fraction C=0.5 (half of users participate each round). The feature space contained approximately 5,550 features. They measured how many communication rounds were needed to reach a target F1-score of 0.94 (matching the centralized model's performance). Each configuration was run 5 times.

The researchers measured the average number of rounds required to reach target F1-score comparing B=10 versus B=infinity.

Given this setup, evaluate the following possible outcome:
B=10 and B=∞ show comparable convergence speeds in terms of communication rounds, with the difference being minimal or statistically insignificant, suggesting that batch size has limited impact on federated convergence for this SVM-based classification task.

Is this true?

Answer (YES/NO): NO